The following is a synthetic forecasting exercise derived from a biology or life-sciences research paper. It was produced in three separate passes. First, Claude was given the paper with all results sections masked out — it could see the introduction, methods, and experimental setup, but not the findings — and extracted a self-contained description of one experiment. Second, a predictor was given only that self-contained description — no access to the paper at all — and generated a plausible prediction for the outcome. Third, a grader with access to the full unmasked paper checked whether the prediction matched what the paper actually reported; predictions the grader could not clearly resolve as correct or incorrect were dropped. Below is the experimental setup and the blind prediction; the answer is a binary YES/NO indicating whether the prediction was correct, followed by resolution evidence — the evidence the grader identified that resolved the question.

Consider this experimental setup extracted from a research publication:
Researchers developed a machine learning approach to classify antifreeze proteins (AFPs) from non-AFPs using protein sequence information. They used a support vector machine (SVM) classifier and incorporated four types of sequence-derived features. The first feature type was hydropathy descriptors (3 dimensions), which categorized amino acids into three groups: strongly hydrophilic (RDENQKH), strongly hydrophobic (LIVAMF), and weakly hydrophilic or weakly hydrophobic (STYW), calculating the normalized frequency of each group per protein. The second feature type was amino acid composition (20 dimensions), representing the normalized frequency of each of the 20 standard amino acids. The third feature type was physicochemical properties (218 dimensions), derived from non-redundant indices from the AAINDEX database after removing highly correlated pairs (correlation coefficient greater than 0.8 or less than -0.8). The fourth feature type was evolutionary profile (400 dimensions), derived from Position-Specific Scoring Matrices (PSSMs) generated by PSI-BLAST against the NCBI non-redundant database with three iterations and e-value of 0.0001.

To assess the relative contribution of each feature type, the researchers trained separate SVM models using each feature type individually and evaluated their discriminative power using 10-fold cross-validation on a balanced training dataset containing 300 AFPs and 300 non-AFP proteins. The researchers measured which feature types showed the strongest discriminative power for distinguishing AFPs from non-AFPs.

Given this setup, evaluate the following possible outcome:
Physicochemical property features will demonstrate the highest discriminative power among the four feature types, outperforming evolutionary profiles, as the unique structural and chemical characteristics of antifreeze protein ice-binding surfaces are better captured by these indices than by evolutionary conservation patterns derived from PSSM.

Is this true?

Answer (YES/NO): NO